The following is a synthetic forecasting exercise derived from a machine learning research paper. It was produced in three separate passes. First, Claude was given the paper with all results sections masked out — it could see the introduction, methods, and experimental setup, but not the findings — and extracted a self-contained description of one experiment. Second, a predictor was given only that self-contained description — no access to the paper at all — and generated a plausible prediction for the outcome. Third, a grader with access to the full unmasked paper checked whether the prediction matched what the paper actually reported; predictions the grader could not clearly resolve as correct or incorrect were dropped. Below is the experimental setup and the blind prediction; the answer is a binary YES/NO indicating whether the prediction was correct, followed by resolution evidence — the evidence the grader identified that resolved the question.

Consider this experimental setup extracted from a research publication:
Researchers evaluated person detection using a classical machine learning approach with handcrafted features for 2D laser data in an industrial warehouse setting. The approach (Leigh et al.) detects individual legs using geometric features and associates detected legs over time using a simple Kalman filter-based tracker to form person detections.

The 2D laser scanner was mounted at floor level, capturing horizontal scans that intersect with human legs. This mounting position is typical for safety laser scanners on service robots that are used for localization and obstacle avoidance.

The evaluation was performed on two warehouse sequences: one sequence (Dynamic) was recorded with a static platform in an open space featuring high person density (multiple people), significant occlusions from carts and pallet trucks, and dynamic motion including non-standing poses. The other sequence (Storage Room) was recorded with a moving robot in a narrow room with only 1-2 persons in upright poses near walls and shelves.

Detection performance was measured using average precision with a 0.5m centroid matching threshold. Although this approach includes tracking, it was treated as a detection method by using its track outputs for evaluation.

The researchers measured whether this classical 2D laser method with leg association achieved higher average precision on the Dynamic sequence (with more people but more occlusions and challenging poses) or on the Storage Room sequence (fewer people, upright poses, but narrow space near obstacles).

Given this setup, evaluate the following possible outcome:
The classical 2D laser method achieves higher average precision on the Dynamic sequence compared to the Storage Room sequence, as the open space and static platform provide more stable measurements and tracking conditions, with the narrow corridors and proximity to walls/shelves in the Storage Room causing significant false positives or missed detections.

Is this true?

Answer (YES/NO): NO